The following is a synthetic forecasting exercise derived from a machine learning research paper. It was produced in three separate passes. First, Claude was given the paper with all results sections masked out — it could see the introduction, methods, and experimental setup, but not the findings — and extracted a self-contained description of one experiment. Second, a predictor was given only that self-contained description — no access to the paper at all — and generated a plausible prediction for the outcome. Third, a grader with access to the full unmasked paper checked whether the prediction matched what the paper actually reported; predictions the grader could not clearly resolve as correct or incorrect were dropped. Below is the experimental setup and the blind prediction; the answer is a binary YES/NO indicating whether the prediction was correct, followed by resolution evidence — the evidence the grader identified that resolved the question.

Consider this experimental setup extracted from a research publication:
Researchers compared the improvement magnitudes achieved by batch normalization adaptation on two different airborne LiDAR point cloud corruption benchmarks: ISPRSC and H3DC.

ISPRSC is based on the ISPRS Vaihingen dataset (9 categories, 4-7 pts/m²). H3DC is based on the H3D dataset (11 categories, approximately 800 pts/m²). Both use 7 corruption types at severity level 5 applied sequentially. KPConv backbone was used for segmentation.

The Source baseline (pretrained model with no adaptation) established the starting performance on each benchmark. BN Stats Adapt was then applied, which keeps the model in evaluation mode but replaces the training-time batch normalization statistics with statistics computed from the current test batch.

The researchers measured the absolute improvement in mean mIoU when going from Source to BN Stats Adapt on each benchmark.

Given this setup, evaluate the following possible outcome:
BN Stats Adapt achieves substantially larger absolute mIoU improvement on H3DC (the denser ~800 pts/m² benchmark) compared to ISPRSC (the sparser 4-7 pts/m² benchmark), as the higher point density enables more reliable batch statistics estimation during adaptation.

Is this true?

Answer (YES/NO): YES